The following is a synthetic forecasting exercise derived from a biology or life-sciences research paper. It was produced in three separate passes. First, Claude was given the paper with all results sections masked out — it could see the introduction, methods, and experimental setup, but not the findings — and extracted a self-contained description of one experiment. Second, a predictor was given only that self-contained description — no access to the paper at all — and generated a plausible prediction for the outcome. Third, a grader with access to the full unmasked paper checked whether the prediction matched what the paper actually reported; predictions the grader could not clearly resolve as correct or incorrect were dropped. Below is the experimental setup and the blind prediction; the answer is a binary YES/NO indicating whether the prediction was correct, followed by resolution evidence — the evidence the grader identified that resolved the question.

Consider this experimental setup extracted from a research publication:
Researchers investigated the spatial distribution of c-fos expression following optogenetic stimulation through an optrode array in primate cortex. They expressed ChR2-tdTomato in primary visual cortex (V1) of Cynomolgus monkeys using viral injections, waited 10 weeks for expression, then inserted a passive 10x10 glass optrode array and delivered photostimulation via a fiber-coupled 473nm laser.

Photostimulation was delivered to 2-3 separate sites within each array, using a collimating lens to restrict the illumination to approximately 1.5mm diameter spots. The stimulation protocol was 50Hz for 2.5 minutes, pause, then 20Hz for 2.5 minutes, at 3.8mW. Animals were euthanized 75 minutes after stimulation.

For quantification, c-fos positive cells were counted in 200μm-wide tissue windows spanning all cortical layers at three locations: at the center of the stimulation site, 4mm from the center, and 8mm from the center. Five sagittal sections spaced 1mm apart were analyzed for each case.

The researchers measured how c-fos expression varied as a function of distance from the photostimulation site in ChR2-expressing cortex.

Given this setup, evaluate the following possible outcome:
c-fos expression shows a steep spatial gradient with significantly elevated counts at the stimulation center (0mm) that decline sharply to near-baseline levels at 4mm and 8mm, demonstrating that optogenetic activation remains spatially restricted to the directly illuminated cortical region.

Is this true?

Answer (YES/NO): NO